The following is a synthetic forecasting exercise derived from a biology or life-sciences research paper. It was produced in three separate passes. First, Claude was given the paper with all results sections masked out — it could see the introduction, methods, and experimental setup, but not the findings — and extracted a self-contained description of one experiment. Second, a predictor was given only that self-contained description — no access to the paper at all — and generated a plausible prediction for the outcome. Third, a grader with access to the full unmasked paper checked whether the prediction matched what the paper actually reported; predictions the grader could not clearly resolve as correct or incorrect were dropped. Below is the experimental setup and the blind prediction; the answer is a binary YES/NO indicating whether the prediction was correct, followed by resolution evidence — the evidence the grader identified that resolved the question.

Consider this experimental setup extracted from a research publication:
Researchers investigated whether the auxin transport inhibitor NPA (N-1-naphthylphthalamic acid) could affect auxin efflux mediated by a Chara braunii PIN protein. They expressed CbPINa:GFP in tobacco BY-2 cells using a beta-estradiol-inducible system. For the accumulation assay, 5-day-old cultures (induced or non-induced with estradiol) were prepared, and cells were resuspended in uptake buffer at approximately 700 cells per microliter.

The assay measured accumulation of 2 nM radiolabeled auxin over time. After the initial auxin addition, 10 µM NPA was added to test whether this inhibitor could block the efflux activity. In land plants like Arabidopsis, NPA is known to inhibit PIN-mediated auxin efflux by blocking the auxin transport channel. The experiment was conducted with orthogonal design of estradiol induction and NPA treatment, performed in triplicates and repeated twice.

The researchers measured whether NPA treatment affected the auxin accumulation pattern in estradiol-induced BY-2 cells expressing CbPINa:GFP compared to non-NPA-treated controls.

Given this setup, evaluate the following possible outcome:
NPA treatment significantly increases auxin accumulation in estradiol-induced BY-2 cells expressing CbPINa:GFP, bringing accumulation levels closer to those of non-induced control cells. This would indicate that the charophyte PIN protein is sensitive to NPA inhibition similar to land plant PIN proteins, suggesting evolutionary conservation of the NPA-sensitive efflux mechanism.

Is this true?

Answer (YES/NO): NO